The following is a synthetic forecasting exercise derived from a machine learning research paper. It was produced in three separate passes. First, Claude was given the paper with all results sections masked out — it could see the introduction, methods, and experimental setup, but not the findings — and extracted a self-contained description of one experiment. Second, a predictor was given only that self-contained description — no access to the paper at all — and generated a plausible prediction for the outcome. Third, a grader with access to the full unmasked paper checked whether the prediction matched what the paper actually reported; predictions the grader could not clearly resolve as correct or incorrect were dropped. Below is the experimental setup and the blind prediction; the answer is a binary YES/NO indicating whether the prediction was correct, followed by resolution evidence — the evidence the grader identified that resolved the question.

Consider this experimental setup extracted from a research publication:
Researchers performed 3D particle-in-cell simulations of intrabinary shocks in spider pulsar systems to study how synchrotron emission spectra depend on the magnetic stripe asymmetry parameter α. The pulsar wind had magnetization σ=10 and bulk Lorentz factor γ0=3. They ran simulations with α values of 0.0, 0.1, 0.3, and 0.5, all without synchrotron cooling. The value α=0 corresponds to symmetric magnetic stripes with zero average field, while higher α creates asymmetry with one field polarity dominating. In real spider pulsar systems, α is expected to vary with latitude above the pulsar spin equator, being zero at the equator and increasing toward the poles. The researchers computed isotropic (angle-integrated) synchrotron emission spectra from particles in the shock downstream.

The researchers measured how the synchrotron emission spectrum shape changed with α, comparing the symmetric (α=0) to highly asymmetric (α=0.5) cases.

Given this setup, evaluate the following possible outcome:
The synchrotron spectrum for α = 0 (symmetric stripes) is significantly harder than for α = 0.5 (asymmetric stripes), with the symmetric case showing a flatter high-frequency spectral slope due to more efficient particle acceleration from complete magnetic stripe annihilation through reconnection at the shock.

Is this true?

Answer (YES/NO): YES